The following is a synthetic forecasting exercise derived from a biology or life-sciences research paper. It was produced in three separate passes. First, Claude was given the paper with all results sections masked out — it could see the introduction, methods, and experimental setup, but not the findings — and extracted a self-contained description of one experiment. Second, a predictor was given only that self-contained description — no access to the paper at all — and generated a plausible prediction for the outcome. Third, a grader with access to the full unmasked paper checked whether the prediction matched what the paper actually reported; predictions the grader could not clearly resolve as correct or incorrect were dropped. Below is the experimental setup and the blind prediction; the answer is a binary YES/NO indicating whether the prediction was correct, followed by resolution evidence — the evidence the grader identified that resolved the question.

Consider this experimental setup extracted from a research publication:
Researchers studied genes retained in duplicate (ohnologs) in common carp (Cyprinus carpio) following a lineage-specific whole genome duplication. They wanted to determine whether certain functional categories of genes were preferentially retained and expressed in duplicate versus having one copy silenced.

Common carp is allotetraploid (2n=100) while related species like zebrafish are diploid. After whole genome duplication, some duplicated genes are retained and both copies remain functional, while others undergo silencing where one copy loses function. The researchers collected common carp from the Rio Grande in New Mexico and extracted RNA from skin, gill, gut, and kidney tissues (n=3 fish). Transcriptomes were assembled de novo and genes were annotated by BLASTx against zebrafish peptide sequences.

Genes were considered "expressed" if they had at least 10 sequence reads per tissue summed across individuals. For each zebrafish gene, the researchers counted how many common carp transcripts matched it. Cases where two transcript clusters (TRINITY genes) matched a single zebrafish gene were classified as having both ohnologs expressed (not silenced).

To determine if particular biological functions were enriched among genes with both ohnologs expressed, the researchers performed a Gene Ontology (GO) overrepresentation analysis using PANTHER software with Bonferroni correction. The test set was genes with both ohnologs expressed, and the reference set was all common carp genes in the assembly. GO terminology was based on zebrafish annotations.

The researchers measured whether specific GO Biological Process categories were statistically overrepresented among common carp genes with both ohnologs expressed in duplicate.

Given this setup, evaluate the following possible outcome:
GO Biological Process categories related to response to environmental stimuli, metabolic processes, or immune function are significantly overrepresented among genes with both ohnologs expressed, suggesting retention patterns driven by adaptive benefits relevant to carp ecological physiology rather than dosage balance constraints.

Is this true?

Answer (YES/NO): NO